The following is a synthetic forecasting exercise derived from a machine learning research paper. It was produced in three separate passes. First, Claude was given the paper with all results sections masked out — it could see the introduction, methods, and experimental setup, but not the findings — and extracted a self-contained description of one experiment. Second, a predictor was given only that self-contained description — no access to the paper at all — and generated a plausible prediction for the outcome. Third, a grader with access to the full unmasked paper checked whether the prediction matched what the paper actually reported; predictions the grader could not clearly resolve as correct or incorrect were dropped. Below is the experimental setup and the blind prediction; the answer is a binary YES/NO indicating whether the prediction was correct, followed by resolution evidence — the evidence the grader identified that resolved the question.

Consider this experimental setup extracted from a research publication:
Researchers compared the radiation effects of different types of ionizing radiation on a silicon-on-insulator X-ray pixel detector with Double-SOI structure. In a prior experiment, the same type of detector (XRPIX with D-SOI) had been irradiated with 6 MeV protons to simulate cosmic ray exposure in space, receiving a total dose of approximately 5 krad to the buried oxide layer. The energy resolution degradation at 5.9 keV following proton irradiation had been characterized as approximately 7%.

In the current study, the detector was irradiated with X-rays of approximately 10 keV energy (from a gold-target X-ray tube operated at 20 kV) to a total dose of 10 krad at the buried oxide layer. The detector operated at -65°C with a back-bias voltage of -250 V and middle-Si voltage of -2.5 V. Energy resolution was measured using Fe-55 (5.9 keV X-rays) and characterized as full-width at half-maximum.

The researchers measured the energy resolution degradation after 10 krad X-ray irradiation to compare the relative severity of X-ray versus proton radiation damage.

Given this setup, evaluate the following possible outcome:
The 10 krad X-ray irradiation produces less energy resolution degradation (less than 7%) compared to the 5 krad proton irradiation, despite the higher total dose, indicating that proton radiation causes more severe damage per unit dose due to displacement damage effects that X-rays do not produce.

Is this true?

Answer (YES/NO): NO